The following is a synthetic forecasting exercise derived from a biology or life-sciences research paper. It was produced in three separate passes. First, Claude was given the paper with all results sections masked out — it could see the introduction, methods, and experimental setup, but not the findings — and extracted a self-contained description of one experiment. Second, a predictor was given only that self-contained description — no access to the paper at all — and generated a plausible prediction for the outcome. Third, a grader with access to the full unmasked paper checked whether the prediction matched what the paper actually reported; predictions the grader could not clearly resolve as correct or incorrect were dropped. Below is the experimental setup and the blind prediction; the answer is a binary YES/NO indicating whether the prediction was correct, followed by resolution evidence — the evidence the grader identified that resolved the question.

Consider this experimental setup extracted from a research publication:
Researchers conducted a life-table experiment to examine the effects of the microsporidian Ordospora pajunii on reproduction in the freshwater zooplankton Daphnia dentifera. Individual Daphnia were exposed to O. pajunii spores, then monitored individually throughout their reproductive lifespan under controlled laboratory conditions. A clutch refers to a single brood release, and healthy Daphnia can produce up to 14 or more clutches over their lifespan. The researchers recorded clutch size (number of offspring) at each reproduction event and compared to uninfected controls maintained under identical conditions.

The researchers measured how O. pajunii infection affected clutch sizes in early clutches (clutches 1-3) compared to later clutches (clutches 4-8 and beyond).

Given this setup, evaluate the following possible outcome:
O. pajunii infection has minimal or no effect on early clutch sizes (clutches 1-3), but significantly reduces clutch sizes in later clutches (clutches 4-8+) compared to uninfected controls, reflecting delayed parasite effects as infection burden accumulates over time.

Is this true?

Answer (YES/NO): YES